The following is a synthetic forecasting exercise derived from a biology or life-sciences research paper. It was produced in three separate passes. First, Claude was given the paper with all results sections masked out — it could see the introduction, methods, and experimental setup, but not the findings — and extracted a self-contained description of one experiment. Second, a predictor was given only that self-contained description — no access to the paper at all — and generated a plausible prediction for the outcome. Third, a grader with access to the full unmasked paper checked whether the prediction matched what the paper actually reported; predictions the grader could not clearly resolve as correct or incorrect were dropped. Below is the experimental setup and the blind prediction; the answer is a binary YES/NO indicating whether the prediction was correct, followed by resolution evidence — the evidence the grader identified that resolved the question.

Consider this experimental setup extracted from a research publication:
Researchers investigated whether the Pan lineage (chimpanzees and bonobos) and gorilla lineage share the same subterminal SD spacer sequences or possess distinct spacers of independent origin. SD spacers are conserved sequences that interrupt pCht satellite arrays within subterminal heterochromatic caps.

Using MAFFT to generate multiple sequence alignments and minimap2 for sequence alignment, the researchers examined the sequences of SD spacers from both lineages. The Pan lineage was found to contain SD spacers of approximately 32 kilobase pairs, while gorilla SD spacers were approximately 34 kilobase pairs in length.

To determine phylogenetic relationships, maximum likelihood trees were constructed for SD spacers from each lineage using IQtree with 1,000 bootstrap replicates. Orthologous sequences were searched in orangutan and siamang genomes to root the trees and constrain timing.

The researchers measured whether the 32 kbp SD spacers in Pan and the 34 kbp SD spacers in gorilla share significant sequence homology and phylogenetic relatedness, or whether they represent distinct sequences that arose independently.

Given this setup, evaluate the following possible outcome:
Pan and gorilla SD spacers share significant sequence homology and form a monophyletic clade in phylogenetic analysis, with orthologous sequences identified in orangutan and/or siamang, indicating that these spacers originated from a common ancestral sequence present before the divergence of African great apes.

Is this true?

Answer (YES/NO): NO